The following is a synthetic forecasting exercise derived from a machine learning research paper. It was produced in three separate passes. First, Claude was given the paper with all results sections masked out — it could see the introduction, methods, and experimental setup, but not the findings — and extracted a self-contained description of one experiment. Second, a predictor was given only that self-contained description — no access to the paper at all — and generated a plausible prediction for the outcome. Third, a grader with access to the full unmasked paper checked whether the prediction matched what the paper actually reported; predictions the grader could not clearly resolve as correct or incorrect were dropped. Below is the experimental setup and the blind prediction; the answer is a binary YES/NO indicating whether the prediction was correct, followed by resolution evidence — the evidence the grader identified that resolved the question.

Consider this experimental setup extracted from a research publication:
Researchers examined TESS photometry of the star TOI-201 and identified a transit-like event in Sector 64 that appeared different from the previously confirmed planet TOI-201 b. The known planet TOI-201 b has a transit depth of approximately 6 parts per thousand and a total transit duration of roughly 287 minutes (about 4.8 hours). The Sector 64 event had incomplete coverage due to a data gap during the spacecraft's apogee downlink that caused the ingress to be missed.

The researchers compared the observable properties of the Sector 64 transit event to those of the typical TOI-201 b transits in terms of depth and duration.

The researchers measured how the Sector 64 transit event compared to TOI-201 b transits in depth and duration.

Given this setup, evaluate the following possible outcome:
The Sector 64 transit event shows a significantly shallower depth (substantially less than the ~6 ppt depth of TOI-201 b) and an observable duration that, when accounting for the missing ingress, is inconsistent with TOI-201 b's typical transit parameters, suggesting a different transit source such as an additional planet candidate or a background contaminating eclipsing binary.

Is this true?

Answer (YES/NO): NO